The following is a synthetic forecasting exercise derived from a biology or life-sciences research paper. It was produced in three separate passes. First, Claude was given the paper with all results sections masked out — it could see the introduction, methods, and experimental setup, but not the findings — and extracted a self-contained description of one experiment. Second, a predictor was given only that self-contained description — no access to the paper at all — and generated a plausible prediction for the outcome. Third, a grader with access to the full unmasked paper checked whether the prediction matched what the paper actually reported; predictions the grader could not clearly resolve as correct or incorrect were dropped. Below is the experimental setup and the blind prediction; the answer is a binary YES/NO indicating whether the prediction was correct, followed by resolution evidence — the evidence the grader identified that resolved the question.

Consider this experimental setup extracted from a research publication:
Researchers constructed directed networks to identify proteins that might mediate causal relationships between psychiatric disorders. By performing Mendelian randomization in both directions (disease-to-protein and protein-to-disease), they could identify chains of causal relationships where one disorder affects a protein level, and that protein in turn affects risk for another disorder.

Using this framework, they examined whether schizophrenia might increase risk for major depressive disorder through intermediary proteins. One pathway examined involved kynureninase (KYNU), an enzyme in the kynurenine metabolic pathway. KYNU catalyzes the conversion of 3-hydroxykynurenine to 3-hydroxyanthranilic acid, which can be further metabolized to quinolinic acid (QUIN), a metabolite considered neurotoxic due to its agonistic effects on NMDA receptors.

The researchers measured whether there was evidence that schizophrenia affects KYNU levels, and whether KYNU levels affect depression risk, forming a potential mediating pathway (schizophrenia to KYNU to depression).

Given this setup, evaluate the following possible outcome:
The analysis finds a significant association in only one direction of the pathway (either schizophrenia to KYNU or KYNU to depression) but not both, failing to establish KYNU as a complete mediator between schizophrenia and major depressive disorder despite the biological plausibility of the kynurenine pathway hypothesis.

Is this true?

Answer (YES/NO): NO